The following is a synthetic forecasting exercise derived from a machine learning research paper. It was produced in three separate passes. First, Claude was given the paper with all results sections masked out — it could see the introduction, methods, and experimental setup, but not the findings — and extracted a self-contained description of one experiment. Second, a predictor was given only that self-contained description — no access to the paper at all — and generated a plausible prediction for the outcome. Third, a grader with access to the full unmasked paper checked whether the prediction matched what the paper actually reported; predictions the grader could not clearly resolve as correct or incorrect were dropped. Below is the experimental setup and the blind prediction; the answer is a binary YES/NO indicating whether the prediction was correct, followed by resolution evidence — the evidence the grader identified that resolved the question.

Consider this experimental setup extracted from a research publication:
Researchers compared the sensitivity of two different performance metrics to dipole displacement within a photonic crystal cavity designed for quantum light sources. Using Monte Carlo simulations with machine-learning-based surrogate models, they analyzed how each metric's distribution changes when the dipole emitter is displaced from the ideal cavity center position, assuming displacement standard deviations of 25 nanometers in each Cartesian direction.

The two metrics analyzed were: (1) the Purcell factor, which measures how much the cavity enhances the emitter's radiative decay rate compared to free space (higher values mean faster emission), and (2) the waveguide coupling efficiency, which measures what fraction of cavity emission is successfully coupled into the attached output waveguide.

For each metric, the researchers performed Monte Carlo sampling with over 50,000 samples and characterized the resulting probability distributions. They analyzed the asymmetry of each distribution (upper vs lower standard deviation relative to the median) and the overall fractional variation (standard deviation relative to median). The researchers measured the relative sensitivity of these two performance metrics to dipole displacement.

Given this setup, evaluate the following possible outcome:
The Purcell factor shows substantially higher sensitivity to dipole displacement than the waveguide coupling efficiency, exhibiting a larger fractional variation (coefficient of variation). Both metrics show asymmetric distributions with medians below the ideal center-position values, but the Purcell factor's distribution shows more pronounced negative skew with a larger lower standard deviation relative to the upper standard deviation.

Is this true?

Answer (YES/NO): NO